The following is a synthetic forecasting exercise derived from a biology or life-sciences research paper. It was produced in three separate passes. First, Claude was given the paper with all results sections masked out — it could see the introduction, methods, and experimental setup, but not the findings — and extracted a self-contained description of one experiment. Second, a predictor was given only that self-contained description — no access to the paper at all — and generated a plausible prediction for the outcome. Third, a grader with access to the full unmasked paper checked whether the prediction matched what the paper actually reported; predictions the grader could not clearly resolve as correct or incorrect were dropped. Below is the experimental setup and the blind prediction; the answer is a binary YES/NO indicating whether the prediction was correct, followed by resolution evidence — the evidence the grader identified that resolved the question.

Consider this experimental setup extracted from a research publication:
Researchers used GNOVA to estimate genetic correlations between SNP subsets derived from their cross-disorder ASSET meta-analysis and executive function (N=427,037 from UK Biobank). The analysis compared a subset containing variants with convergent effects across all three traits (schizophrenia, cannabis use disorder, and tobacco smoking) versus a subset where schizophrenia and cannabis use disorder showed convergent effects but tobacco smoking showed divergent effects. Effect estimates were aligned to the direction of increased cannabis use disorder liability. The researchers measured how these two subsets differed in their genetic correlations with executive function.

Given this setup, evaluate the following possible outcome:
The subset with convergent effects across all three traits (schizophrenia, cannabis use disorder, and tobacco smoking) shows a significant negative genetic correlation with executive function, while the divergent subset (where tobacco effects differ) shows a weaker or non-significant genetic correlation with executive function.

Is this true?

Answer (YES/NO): NO